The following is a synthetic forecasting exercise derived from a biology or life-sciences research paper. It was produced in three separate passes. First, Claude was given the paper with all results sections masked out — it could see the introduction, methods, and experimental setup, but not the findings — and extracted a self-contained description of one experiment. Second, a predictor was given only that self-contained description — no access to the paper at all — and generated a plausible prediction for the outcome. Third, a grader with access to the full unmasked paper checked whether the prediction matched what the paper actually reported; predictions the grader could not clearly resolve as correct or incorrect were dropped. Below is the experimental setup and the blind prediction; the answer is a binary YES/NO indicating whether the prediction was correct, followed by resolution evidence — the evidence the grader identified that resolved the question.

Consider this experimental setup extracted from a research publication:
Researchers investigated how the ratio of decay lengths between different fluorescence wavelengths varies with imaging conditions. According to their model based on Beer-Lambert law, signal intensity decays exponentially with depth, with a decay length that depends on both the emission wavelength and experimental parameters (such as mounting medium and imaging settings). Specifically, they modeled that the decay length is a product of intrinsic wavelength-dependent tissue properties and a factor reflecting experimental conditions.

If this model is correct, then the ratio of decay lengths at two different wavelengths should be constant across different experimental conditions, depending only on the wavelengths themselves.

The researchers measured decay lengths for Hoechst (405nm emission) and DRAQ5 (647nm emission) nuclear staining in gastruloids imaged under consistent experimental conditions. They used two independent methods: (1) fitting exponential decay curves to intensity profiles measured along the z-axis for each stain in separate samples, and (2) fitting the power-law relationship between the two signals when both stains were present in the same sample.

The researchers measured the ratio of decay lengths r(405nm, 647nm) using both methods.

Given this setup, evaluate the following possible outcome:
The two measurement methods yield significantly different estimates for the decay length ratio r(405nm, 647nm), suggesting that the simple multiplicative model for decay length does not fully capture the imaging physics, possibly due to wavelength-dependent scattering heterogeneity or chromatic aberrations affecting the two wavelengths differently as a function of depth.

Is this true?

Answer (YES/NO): NO